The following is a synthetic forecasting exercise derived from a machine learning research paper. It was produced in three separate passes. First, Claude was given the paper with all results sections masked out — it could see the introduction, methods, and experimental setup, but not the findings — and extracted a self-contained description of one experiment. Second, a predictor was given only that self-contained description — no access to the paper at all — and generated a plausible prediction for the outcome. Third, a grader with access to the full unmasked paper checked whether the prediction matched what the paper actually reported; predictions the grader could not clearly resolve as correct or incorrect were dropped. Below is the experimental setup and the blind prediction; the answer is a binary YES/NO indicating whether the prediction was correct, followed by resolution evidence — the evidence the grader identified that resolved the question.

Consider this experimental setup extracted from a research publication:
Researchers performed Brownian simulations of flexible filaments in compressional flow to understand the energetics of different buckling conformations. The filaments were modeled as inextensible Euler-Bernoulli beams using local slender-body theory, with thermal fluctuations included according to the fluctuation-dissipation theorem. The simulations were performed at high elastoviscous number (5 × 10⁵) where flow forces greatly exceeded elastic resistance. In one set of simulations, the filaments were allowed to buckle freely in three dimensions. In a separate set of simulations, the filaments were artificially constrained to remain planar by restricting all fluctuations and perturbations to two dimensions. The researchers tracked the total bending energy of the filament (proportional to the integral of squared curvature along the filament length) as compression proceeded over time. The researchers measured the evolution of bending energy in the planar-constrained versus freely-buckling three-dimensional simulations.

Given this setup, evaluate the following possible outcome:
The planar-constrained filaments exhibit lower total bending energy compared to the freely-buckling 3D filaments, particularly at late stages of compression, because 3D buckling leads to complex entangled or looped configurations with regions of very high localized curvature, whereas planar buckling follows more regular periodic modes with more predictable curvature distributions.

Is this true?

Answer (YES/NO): NO